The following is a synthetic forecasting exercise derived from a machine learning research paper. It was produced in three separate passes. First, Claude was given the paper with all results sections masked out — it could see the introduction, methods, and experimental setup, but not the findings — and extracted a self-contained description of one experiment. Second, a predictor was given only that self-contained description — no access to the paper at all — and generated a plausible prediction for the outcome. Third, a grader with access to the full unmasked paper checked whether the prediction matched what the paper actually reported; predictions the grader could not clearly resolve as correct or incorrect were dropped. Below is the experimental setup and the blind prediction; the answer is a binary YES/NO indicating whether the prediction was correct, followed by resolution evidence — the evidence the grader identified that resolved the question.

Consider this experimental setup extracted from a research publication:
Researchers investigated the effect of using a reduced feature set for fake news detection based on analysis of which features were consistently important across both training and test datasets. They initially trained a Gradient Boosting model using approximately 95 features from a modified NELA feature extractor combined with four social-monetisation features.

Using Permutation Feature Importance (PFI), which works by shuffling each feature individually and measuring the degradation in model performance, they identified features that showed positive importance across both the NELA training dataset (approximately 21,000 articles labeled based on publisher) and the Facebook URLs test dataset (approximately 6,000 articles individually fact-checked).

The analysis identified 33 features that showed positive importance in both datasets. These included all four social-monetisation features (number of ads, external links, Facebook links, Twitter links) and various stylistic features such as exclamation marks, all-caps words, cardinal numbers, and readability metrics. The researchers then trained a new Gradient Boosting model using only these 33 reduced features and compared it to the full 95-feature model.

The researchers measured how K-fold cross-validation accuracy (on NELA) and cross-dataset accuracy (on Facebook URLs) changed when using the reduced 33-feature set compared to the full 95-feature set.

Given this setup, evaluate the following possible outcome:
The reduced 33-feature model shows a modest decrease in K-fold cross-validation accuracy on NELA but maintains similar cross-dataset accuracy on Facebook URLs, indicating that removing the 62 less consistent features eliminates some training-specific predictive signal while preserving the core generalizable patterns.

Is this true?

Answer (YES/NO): NO